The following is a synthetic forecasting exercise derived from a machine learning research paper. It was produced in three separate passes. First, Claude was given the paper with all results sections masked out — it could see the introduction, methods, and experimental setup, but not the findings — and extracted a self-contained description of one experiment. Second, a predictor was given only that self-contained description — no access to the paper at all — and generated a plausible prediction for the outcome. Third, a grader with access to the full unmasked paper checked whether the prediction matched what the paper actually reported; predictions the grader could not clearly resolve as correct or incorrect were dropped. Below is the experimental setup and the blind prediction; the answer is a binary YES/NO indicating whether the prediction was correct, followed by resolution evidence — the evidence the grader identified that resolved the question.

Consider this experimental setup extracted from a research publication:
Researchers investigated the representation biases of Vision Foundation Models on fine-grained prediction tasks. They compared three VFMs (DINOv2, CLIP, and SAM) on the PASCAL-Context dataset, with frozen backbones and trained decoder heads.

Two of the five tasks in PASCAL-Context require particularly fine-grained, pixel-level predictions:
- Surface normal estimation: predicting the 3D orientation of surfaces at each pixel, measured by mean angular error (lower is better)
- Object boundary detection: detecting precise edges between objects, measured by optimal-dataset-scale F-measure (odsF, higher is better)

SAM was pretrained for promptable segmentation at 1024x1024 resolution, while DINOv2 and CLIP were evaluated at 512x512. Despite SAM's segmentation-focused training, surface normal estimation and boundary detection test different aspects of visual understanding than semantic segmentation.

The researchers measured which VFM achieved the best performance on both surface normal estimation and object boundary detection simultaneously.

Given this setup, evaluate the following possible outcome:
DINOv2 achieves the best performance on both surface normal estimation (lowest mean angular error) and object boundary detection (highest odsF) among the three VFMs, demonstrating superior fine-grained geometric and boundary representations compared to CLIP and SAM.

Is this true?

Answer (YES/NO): NO